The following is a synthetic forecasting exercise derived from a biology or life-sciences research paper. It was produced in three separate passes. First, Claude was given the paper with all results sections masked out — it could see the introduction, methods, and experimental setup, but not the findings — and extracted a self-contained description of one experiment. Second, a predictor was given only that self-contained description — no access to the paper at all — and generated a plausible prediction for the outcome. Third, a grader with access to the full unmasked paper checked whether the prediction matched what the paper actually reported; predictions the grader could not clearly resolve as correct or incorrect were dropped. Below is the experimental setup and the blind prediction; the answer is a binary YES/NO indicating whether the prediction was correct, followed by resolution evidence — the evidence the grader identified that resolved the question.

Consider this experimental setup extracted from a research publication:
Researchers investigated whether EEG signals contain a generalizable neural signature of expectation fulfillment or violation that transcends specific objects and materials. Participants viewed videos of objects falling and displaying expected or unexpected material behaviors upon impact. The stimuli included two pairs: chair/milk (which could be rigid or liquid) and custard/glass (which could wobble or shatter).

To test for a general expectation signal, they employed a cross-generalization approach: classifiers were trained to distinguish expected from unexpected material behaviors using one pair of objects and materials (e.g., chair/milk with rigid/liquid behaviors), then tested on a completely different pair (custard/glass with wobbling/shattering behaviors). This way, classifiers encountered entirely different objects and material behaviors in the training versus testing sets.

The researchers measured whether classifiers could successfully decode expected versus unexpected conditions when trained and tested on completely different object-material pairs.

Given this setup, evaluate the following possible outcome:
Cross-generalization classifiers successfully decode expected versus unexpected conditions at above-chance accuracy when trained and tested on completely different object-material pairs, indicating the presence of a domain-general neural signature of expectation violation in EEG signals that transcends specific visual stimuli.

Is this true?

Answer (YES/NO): YES